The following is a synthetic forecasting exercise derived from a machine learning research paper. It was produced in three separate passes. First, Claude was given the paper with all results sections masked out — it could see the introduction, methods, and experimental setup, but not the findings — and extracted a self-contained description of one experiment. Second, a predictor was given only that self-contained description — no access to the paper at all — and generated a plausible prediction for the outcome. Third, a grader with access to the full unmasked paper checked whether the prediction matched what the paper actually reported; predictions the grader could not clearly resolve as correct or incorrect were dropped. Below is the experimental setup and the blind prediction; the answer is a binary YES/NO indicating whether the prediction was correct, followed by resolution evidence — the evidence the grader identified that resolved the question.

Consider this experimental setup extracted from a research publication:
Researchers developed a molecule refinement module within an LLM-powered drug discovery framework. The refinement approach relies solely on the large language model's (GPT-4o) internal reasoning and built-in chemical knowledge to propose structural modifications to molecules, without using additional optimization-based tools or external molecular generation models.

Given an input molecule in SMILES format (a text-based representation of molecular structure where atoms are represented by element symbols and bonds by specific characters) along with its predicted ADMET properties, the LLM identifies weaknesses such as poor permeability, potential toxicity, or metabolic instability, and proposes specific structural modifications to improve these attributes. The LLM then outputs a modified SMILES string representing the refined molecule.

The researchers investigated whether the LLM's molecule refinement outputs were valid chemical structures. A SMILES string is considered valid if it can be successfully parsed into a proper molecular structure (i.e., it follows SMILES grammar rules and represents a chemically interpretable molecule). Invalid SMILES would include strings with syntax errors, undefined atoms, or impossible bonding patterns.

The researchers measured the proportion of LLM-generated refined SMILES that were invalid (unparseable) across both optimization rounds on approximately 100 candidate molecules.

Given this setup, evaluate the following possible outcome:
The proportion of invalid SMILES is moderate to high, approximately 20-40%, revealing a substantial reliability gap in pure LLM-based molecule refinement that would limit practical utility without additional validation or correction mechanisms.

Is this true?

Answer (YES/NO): NO